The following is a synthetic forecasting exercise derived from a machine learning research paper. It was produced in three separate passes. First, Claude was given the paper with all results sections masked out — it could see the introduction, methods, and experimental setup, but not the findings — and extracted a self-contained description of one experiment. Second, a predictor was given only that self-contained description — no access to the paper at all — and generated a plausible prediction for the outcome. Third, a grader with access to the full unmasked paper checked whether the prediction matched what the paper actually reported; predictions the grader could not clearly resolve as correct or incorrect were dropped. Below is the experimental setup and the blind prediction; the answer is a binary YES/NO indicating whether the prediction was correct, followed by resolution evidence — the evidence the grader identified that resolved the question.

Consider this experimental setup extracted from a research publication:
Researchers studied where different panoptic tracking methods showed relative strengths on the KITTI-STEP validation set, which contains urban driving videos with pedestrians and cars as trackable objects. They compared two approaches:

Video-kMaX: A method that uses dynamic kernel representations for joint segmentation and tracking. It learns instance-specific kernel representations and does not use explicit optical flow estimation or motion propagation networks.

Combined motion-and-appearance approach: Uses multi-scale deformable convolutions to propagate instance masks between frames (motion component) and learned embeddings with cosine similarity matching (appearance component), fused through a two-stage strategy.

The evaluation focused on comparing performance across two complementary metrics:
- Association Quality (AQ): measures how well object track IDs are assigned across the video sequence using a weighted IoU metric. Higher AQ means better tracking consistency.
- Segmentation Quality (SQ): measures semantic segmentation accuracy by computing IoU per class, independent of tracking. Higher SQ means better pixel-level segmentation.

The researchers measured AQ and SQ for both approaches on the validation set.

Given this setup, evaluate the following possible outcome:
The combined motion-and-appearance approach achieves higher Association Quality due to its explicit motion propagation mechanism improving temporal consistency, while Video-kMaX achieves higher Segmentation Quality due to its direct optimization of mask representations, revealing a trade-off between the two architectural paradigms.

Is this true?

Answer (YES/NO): NO